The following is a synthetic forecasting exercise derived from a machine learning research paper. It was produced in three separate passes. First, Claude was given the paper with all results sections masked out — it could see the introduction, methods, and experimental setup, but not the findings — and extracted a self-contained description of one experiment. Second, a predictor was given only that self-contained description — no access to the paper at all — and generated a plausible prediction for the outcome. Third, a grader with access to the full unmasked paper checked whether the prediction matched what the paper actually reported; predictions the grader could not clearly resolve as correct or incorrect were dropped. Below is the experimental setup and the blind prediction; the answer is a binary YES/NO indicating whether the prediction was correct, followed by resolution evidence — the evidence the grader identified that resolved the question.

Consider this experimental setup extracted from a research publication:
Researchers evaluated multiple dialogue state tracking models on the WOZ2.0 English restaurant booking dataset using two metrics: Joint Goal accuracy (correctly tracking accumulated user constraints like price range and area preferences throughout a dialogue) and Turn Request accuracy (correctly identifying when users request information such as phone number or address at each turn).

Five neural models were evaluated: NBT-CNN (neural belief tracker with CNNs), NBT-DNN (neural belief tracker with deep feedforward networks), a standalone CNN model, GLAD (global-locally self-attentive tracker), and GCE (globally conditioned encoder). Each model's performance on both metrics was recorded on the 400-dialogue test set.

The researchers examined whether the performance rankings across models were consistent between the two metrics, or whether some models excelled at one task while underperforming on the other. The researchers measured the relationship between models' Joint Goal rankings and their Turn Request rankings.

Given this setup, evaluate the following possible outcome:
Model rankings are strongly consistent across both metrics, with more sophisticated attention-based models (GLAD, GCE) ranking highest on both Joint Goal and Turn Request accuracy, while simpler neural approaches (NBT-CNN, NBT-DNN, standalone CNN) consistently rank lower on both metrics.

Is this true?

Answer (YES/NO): YES